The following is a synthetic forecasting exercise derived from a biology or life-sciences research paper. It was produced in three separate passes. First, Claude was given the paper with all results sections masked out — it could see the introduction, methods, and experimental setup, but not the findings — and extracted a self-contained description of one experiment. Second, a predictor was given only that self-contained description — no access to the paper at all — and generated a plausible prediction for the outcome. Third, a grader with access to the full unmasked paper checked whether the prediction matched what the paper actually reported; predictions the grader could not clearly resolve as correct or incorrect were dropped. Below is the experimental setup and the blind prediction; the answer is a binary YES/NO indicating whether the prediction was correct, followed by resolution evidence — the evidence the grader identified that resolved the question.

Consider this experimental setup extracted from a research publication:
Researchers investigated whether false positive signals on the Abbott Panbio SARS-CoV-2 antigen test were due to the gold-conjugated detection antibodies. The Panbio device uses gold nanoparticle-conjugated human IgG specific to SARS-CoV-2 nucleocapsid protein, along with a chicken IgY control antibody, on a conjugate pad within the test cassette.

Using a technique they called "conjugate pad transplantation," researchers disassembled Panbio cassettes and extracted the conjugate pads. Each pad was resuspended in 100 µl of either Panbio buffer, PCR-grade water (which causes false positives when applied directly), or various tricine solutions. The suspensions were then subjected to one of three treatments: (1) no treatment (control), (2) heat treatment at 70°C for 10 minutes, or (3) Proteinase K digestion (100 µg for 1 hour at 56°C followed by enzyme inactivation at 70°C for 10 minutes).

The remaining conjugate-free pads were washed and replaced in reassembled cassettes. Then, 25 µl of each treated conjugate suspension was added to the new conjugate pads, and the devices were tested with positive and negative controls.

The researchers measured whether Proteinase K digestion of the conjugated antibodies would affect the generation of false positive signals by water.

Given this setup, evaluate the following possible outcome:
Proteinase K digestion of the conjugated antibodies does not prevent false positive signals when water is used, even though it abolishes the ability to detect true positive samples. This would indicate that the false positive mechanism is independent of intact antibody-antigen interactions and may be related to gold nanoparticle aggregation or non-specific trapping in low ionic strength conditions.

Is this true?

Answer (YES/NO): NO